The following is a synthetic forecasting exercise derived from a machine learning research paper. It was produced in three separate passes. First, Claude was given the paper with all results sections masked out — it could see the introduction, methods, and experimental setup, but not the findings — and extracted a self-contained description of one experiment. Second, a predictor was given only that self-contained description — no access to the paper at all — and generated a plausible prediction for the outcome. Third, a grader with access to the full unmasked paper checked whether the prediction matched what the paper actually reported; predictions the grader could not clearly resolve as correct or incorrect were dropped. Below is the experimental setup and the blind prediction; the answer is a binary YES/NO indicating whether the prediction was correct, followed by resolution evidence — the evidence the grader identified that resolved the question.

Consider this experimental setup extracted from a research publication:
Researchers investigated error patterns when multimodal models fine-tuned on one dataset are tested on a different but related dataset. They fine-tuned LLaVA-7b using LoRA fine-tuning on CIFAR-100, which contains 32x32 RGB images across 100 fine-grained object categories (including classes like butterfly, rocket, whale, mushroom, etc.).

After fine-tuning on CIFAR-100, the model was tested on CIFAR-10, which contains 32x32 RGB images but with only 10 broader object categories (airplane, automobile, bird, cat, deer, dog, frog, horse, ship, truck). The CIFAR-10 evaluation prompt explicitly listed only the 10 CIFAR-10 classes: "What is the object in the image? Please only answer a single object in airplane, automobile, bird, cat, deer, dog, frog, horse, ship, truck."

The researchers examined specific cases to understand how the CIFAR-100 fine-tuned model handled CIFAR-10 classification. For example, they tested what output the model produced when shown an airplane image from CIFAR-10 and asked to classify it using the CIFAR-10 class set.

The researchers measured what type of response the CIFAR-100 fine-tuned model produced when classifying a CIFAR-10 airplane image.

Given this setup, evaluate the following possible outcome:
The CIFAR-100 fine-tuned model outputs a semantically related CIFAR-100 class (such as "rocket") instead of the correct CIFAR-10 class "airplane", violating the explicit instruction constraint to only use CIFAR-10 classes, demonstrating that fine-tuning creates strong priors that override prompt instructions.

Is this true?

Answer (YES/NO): YES